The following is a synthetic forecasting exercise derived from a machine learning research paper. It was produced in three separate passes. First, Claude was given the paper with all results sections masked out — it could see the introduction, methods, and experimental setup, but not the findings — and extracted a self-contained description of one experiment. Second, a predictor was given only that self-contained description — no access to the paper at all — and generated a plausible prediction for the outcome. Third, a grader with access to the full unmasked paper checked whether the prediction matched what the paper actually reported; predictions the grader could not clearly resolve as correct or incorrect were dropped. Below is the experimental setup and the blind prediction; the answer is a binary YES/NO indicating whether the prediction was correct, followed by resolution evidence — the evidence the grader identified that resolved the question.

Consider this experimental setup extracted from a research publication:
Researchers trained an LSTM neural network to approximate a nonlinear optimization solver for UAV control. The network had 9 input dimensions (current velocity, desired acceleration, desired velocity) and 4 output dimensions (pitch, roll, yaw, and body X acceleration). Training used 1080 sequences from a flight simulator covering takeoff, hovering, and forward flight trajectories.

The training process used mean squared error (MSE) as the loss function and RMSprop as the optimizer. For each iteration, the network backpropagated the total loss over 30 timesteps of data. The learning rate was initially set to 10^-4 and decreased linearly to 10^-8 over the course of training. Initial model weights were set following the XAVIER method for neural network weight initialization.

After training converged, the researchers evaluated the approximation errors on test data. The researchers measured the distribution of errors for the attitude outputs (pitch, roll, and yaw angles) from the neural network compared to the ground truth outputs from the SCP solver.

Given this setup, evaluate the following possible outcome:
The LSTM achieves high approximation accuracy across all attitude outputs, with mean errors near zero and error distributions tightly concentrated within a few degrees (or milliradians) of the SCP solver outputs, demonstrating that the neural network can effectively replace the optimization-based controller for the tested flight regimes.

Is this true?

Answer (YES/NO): YES